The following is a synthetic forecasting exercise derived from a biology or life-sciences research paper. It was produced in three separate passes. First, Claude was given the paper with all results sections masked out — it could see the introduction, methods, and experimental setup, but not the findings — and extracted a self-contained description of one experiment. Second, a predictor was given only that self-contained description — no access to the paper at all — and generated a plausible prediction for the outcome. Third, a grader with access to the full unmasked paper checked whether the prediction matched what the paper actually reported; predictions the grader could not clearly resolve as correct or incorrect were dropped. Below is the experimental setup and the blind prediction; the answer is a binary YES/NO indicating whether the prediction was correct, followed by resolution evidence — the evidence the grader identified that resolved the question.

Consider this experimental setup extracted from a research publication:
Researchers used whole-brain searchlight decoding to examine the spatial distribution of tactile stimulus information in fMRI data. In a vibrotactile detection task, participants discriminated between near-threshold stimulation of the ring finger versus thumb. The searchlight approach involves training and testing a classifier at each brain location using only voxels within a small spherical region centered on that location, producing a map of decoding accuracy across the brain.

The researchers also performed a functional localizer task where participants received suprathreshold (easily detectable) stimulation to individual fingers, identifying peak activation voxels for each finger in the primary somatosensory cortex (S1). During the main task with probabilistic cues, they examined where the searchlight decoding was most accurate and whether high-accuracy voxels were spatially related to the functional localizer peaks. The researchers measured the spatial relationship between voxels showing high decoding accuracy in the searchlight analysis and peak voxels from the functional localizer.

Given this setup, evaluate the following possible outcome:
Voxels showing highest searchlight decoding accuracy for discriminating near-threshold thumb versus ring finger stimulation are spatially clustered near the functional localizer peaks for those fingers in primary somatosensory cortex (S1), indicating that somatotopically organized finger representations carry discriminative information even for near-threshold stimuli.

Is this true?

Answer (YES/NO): YES